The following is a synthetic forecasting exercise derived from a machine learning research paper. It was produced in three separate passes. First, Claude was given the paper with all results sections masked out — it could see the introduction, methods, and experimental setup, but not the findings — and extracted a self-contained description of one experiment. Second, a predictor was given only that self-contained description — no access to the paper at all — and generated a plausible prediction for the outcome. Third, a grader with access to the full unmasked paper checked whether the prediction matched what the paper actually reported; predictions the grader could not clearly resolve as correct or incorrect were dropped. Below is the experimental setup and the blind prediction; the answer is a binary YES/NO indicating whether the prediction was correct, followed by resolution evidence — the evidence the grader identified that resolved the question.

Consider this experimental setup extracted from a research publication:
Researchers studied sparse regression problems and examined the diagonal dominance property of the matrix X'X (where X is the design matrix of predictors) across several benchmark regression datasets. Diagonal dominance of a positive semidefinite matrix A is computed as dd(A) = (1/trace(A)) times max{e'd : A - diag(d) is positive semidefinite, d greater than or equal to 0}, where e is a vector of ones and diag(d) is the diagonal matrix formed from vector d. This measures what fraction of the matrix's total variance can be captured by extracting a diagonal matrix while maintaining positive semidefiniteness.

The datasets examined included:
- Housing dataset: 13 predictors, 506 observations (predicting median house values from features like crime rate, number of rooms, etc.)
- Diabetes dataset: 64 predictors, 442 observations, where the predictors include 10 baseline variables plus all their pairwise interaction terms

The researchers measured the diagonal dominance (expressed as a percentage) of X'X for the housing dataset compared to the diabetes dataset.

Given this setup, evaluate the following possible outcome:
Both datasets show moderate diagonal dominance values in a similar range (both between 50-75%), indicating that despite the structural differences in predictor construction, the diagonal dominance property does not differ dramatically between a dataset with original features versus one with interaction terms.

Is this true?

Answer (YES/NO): NO